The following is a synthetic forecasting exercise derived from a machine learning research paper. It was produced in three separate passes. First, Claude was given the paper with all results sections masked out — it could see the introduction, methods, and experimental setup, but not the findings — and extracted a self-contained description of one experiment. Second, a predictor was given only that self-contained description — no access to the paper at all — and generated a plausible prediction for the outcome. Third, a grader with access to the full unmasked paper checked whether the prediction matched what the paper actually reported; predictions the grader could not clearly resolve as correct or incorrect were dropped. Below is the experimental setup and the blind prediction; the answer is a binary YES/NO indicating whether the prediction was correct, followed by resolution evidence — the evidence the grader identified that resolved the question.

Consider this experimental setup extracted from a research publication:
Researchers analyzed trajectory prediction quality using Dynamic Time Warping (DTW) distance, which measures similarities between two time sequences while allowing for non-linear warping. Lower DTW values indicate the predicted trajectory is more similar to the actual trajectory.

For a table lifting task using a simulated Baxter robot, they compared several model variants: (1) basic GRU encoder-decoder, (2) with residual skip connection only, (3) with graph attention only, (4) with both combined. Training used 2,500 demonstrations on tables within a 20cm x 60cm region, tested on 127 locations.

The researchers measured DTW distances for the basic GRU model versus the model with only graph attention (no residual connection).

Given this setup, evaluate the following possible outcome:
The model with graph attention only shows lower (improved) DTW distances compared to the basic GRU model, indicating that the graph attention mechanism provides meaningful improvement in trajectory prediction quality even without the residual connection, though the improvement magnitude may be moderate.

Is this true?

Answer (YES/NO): YES